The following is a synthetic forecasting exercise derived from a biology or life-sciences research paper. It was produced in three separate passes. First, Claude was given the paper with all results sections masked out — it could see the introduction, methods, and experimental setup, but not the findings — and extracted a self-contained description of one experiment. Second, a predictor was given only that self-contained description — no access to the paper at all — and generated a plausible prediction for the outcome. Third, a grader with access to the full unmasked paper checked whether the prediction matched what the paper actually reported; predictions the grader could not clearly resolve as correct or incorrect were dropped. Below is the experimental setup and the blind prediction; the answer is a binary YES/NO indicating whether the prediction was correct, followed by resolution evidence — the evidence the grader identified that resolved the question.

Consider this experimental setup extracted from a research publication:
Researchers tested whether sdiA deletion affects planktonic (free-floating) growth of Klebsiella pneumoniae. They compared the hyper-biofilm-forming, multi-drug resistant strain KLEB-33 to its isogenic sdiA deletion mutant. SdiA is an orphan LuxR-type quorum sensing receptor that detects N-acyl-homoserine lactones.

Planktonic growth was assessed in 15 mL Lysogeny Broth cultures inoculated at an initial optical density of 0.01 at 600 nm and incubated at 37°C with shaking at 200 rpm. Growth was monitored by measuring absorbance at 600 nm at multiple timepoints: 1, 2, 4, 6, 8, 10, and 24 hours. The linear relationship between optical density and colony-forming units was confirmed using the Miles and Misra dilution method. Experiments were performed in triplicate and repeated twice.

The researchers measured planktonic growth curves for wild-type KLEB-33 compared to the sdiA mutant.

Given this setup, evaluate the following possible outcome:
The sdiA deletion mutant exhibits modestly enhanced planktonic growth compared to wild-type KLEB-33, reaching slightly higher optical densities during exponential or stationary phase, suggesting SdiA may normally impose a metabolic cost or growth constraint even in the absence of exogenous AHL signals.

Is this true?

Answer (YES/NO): NO